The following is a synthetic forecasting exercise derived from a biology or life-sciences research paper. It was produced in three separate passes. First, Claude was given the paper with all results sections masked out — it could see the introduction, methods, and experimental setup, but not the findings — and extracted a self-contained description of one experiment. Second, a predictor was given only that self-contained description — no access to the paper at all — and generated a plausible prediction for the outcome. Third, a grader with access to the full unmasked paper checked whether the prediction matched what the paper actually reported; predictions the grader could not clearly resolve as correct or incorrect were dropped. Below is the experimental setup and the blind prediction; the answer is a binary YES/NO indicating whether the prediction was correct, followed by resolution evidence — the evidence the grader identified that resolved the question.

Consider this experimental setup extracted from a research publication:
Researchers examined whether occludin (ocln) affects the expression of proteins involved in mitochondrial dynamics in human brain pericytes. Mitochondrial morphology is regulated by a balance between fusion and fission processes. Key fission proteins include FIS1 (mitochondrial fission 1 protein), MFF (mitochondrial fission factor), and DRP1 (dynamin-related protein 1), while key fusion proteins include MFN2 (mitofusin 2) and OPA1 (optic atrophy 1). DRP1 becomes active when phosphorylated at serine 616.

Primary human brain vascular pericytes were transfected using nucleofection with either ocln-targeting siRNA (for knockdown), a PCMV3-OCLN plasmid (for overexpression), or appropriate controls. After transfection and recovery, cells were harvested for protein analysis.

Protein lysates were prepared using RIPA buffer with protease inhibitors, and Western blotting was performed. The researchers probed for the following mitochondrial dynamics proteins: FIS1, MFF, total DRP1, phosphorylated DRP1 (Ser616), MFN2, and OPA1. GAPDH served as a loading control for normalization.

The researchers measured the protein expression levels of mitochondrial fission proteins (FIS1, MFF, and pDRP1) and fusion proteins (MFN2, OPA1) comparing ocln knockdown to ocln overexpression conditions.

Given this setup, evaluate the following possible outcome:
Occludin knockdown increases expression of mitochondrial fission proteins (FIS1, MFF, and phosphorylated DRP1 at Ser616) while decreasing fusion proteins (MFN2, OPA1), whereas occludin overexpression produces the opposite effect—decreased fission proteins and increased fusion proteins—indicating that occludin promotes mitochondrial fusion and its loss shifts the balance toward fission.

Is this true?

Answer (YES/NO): NO